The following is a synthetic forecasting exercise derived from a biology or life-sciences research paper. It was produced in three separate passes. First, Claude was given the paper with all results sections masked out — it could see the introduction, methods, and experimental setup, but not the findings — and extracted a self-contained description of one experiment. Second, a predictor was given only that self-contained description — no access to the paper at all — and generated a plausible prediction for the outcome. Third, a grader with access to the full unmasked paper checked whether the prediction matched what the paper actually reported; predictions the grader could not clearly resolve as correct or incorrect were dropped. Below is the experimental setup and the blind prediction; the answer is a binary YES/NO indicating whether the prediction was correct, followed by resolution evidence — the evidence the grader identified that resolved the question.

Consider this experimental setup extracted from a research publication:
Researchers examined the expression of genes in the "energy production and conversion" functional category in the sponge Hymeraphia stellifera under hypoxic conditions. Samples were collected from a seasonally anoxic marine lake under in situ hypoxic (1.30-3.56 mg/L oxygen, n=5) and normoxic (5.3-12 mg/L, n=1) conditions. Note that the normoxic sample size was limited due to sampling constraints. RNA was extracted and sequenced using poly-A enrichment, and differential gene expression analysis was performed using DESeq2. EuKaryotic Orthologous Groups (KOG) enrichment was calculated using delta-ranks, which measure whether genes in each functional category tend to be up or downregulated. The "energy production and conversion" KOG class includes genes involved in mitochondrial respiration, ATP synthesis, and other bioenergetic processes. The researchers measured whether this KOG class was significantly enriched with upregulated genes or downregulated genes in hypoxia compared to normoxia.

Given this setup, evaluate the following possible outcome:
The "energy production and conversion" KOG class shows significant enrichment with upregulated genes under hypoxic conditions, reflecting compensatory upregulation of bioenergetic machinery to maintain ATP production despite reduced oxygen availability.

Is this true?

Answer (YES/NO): YES